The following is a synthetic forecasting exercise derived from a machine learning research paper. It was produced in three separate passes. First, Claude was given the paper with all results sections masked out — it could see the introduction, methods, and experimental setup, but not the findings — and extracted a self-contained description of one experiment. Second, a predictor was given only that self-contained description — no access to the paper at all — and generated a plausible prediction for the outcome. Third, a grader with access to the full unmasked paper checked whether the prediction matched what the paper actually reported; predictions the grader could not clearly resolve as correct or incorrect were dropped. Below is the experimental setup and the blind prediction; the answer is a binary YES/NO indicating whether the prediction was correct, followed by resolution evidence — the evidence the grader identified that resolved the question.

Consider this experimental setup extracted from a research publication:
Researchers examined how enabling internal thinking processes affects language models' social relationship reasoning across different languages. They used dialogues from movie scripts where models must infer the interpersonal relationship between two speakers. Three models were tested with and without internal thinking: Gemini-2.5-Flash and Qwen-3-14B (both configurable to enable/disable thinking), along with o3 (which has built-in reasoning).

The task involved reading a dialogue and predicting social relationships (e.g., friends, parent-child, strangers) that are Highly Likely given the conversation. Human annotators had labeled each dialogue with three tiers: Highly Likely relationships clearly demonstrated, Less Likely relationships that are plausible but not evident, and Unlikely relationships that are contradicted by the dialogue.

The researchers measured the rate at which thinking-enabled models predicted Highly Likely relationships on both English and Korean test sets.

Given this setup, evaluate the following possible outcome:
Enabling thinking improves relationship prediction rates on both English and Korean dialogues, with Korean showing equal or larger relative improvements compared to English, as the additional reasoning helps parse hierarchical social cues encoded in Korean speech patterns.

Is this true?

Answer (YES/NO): NO